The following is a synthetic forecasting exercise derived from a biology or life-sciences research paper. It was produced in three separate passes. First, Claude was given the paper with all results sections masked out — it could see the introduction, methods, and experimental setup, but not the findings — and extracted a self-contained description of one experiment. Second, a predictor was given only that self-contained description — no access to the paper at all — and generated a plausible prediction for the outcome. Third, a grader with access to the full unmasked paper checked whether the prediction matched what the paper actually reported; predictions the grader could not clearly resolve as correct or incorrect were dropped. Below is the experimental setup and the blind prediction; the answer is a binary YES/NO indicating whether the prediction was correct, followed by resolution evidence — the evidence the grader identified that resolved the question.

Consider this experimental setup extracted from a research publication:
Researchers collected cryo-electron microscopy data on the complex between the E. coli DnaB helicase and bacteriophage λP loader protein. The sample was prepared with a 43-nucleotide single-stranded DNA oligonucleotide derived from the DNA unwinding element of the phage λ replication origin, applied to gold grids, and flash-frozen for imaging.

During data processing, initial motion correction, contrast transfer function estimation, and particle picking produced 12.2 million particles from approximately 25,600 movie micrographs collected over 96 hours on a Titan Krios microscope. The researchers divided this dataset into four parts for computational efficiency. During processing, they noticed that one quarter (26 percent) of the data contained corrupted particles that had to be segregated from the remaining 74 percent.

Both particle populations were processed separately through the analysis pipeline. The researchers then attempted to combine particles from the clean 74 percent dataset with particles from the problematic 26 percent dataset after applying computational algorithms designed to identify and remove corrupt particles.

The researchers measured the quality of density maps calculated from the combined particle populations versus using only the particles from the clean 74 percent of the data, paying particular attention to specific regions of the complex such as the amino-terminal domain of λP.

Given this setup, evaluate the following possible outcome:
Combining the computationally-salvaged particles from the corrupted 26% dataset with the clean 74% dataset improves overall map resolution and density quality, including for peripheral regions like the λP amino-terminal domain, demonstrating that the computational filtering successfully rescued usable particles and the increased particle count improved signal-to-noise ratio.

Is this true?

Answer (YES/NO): NO